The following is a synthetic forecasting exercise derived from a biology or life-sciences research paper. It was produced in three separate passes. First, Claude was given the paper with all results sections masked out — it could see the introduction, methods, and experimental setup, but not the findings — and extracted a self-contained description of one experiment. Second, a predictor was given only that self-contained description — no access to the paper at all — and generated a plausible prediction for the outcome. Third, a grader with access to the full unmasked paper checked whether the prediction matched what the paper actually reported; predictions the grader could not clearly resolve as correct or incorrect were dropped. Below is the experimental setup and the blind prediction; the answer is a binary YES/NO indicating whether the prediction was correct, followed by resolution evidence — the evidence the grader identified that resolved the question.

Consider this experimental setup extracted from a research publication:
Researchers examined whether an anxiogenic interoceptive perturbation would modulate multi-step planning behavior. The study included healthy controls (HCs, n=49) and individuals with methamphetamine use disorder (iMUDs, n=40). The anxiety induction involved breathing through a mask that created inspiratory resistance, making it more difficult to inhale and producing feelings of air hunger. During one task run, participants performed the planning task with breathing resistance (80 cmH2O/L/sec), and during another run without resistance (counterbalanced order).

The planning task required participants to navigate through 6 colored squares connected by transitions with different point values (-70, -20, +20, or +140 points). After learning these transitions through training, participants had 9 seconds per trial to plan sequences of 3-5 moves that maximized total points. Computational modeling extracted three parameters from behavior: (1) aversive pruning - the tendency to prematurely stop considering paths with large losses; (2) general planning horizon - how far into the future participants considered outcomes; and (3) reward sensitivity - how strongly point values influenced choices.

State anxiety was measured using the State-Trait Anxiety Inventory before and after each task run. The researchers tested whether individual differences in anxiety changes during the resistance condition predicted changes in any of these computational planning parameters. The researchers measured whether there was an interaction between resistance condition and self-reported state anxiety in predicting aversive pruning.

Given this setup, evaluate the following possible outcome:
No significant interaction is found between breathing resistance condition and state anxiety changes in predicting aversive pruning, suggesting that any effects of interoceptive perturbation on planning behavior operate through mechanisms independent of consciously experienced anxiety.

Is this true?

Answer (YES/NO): YES